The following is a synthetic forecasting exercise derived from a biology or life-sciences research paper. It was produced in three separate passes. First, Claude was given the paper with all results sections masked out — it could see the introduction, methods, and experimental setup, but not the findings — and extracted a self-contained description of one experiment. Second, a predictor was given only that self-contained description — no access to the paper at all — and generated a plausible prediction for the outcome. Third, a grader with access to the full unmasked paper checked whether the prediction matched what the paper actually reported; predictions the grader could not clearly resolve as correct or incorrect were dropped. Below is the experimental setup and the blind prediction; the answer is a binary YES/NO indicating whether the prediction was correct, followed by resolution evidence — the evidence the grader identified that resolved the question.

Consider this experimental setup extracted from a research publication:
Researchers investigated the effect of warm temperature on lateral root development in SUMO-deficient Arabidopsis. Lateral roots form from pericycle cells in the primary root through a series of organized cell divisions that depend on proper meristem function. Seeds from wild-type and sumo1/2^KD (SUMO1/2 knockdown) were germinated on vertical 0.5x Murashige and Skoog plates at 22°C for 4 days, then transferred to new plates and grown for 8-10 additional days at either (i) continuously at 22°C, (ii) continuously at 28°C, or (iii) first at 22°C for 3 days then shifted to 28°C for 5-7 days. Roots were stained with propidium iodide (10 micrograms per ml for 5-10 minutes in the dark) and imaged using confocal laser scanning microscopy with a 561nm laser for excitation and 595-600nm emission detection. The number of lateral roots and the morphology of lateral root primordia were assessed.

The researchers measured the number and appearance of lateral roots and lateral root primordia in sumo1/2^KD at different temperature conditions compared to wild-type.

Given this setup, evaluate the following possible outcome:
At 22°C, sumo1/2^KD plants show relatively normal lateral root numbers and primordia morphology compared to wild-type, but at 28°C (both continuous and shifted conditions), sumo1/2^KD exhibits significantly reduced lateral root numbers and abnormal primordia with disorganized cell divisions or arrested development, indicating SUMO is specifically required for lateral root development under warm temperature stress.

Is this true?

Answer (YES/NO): NO